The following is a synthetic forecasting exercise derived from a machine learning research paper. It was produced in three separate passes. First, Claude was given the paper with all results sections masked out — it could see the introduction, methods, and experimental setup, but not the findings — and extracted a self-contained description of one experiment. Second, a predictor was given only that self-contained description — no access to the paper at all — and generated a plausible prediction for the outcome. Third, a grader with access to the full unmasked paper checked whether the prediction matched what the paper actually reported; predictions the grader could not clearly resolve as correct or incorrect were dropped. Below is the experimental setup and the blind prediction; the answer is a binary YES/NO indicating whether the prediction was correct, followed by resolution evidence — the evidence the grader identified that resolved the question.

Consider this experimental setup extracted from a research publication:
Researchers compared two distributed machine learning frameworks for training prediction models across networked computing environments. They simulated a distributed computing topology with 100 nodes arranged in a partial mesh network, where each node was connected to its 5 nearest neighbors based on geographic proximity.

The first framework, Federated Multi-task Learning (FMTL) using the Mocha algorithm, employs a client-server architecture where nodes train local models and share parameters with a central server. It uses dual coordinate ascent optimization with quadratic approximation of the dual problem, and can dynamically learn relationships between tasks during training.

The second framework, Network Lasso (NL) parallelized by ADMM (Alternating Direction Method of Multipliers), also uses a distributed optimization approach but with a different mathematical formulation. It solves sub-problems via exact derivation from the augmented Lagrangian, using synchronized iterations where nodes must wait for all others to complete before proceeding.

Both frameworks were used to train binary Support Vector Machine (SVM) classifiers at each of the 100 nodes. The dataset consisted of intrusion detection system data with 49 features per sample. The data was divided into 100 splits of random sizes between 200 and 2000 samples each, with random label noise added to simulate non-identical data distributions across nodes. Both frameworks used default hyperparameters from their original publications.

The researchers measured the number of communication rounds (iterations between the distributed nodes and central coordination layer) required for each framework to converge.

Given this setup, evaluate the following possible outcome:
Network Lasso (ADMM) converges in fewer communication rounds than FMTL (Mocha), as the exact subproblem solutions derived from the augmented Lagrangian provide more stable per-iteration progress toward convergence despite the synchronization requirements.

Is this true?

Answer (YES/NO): YES